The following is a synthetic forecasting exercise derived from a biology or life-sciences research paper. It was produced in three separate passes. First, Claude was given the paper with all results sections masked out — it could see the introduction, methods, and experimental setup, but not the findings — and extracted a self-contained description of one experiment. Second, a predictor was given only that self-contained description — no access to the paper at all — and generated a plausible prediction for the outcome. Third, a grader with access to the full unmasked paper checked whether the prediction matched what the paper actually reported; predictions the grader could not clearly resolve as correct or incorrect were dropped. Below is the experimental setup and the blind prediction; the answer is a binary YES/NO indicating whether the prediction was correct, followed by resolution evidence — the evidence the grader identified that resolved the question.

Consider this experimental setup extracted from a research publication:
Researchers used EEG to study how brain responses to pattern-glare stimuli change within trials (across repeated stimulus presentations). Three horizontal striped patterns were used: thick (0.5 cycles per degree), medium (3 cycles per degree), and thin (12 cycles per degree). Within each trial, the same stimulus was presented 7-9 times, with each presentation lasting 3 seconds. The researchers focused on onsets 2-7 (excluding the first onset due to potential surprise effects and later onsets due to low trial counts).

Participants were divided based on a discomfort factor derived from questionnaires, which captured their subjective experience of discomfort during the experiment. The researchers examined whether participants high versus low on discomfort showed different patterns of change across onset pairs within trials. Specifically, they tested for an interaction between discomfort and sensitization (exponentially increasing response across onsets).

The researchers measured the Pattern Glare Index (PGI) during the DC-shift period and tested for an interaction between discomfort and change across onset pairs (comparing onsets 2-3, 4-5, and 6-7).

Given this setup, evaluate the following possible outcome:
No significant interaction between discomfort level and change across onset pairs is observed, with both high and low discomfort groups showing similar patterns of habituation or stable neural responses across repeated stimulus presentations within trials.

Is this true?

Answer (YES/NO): NO